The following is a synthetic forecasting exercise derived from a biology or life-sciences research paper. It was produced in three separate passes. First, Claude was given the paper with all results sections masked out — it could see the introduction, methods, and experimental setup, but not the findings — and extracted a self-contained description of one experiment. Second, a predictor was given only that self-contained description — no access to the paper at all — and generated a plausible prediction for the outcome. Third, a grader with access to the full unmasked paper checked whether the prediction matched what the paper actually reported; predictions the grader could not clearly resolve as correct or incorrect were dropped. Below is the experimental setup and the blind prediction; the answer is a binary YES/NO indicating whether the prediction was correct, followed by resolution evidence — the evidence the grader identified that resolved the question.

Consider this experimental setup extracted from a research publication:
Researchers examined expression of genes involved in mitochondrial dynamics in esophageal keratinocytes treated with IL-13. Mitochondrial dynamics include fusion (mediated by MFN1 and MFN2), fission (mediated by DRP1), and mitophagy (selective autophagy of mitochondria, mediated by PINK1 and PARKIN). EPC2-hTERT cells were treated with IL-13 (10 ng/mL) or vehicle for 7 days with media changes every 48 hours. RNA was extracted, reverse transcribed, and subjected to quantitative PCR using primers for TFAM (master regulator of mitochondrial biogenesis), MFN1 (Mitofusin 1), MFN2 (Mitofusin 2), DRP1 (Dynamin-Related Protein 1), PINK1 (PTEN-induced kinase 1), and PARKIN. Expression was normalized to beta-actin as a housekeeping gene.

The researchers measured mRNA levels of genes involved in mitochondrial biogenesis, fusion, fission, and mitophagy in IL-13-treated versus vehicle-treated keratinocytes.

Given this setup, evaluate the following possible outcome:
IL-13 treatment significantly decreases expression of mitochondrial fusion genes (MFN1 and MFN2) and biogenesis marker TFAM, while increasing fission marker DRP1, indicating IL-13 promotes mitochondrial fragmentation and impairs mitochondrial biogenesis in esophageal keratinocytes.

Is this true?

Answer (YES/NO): NO